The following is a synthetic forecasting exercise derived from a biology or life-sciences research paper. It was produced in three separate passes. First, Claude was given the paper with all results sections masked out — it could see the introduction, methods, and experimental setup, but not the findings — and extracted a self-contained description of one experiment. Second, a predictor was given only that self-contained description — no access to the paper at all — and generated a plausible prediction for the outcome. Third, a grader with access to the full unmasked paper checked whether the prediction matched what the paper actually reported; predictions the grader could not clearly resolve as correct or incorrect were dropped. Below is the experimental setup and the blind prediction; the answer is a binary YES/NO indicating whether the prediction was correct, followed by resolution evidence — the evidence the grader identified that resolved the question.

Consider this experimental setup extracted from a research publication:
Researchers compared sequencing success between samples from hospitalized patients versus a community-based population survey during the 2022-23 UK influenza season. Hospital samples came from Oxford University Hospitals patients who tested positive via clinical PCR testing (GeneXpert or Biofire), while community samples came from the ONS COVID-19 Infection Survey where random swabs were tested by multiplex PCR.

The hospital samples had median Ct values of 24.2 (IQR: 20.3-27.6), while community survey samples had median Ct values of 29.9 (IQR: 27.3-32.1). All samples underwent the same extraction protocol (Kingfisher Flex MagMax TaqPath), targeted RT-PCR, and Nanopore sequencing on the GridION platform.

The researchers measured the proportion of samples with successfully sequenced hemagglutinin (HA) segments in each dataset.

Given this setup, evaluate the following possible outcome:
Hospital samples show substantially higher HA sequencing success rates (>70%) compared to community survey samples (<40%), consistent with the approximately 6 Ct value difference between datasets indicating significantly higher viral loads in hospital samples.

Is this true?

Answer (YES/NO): NO